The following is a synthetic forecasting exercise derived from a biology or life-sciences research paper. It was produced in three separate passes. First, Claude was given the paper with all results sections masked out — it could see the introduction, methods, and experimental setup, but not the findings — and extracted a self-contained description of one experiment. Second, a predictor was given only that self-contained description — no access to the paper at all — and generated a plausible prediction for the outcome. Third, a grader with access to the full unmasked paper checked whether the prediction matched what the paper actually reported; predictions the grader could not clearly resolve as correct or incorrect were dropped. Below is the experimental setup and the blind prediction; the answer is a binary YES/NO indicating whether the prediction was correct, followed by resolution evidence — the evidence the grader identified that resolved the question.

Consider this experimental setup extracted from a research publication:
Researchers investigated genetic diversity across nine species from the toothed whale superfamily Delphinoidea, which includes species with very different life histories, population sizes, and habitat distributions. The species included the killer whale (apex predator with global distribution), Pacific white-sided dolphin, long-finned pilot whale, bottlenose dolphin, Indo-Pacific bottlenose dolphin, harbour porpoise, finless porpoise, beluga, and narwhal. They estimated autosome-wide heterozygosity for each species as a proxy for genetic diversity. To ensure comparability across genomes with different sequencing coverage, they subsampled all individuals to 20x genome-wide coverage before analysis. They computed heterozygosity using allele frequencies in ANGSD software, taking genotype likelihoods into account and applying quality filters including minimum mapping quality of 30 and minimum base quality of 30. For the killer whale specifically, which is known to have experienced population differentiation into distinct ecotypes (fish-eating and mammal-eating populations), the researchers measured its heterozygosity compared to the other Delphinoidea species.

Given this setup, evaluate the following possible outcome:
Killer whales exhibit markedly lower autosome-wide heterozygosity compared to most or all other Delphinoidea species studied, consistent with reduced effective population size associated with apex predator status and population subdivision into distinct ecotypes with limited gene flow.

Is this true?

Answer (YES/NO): YES